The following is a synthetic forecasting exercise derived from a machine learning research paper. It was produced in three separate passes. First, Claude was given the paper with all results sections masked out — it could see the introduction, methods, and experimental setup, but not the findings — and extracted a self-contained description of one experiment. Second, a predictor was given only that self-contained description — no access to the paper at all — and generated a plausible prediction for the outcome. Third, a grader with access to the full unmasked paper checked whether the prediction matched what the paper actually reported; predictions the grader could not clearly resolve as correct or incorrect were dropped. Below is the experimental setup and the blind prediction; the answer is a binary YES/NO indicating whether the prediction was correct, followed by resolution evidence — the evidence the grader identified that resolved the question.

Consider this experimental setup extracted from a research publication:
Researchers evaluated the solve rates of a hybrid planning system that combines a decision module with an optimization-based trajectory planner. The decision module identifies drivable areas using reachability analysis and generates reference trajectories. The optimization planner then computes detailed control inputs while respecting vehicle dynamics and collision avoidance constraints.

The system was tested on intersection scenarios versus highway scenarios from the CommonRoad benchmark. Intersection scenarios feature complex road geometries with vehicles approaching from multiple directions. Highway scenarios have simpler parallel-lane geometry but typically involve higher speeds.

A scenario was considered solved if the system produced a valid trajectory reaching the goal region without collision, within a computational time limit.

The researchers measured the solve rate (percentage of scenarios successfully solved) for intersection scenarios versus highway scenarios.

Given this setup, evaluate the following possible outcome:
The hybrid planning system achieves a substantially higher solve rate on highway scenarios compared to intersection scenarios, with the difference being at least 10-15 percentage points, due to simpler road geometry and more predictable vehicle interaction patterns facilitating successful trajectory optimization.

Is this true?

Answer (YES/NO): NO